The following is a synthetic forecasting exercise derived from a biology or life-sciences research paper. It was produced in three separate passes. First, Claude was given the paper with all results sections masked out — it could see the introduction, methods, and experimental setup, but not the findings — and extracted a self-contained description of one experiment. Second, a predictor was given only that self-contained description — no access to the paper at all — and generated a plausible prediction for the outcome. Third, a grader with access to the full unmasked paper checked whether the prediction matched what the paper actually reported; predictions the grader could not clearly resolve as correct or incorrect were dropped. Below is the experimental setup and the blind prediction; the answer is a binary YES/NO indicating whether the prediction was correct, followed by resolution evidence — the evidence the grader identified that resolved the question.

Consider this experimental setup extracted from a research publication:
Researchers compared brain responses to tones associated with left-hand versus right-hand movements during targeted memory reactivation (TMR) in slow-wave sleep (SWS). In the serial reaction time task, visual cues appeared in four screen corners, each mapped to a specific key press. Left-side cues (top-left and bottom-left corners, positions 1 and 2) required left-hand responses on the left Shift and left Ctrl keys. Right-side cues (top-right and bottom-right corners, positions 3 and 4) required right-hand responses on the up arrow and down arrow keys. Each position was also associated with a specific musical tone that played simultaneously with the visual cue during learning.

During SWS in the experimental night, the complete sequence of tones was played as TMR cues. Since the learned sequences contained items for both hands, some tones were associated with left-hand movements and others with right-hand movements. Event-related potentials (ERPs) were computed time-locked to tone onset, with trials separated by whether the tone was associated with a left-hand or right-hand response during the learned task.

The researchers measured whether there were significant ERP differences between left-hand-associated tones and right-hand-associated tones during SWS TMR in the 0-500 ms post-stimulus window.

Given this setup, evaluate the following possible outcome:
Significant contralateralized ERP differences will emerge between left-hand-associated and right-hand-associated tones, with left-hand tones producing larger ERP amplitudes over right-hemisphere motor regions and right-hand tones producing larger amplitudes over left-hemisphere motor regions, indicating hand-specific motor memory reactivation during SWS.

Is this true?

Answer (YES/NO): NO